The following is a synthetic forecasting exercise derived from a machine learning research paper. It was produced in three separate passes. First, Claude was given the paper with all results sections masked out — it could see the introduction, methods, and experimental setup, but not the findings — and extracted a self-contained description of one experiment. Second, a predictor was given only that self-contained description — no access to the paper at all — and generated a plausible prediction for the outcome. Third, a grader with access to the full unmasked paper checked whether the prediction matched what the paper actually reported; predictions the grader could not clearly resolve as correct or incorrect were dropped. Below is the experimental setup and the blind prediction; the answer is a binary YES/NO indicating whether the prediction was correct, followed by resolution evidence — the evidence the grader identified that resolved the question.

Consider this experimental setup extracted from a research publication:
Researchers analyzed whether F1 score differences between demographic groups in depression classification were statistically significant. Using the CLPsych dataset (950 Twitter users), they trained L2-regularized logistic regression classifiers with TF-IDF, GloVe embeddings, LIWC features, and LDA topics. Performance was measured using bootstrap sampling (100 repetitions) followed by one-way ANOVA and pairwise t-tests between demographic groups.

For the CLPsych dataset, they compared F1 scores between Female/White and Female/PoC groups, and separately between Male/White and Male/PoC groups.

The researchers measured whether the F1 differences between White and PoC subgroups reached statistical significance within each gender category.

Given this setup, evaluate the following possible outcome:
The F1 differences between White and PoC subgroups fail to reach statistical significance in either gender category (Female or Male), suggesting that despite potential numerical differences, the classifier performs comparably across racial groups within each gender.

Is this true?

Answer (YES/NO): NO